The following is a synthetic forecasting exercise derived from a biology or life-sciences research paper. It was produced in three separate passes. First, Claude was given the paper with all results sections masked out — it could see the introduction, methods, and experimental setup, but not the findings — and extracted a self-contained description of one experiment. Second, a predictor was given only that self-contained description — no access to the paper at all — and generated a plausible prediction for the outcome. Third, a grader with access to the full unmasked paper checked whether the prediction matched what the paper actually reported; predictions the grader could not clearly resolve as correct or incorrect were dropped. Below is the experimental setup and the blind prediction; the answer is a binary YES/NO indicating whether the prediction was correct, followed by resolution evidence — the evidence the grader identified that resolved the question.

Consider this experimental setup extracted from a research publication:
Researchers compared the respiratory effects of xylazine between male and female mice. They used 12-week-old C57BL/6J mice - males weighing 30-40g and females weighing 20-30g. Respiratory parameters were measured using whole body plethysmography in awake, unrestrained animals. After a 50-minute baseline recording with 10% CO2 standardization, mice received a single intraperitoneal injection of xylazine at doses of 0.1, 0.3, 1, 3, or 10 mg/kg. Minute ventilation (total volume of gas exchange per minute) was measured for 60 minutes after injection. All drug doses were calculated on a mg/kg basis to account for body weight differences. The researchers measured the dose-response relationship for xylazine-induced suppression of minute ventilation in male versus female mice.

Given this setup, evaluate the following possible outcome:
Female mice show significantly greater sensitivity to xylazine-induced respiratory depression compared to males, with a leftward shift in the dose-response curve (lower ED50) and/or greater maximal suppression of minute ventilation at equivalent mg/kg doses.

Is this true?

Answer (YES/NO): NO